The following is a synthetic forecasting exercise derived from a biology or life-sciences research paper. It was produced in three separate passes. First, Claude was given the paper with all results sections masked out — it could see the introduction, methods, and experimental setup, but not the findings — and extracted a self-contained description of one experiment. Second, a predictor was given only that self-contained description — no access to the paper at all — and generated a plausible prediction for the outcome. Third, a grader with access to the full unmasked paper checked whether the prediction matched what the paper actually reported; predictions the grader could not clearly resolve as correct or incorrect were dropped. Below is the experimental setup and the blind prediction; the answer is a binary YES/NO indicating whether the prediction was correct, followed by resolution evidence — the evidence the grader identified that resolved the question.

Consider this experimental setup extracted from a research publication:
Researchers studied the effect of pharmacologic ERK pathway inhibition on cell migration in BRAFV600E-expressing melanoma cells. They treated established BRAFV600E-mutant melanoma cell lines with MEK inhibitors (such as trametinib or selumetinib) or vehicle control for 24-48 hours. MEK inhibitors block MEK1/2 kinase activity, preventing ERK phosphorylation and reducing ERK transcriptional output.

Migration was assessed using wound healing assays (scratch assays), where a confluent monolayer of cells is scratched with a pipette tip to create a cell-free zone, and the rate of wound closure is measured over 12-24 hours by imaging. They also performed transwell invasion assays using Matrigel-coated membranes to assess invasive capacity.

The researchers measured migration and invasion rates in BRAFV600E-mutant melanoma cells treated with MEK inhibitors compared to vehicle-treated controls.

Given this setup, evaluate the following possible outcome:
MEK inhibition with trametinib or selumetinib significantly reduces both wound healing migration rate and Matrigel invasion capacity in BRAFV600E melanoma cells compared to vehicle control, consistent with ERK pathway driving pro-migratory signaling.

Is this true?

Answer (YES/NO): NO